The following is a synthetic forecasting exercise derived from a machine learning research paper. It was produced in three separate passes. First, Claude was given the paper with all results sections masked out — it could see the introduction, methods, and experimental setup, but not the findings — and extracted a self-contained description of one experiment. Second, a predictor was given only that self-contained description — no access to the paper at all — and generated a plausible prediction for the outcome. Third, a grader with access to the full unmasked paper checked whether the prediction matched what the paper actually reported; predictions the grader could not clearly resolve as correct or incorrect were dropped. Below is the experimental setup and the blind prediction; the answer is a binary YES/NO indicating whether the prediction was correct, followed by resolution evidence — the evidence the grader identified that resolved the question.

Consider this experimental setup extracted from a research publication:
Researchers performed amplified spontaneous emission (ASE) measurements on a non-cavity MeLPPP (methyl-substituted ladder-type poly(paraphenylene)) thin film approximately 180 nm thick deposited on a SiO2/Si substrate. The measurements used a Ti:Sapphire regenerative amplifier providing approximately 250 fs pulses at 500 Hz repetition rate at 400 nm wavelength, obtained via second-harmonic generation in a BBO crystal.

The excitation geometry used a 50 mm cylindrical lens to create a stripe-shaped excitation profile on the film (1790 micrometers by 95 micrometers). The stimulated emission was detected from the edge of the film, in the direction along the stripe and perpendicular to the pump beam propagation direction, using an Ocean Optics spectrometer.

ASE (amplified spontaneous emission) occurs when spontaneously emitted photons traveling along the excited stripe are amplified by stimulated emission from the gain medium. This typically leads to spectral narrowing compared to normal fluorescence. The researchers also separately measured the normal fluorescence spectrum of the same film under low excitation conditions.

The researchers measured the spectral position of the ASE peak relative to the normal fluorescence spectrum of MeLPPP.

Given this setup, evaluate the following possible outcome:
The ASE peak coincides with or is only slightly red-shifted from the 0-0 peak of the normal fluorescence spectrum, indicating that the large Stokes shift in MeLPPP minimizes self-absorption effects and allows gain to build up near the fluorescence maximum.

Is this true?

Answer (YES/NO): NO